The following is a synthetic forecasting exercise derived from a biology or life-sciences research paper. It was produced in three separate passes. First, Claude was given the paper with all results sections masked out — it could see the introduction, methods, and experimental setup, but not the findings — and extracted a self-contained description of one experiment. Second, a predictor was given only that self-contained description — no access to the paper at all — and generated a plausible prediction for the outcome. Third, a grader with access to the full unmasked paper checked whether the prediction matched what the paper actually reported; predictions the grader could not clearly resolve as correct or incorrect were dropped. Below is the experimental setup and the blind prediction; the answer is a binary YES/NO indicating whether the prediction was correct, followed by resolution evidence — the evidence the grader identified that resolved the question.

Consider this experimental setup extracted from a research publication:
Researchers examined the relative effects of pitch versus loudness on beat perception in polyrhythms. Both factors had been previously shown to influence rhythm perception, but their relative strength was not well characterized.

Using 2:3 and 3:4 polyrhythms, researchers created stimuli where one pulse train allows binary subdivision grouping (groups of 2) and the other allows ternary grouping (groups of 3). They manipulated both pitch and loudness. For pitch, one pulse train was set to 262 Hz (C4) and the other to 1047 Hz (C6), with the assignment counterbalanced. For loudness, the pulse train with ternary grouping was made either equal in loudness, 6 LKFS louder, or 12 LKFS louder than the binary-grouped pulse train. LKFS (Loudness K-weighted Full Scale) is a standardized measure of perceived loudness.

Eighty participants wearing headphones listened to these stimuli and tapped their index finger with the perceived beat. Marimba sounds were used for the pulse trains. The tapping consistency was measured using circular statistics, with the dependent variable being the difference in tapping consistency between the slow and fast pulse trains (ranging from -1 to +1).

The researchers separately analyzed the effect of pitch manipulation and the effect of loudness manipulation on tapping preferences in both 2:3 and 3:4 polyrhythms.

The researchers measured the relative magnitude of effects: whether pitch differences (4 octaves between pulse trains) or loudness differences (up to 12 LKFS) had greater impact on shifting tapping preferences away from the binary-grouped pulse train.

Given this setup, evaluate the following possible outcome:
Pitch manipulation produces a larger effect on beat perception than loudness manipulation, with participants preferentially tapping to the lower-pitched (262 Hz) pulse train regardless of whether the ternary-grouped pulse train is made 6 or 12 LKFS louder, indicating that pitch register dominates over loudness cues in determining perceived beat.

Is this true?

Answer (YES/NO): YES